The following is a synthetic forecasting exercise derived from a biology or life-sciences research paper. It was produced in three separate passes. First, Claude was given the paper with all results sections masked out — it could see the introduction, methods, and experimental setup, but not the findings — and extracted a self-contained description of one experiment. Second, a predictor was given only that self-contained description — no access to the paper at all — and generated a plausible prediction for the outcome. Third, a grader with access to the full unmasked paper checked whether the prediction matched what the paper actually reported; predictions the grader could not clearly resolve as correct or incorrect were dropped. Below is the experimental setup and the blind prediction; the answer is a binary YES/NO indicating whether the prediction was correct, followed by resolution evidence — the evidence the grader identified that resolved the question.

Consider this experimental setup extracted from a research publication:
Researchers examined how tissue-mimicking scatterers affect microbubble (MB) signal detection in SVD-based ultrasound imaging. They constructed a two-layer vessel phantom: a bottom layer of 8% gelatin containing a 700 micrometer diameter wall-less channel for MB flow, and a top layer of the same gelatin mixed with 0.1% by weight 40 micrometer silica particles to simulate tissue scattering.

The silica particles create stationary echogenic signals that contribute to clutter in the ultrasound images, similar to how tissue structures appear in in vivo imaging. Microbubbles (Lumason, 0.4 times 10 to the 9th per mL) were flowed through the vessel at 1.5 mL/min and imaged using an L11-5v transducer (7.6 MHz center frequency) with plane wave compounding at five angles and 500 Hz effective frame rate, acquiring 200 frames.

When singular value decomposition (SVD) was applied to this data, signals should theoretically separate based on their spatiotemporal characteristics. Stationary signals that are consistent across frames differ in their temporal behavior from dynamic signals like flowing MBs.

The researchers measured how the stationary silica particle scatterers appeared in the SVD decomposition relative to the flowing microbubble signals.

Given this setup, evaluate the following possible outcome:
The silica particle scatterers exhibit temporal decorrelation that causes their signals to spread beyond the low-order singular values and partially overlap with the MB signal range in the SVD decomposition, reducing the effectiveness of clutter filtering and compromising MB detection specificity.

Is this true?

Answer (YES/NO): NO